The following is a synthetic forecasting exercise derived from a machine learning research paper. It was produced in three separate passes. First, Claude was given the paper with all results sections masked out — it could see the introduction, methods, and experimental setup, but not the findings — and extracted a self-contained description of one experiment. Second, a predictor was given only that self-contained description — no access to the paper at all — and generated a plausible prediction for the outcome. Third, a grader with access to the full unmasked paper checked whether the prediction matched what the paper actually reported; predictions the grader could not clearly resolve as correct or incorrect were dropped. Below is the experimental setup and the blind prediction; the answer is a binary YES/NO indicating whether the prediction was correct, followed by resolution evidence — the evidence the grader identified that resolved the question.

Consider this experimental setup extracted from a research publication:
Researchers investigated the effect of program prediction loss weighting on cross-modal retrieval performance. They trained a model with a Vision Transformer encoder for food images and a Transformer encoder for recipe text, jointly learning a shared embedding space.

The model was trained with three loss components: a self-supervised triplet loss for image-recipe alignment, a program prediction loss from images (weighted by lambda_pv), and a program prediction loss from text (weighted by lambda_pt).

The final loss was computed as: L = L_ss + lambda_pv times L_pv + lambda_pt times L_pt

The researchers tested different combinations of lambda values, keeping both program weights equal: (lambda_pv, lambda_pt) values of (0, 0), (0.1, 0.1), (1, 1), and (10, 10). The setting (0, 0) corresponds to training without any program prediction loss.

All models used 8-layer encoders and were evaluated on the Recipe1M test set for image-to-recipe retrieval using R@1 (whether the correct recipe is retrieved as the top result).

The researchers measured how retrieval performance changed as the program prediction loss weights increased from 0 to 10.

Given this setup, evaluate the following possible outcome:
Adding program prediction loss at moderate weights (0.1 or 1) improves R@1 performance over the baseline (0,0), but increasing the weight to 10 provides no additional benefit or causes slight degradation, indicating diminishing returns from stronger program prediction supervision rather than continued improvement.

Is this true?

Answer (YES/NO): YES